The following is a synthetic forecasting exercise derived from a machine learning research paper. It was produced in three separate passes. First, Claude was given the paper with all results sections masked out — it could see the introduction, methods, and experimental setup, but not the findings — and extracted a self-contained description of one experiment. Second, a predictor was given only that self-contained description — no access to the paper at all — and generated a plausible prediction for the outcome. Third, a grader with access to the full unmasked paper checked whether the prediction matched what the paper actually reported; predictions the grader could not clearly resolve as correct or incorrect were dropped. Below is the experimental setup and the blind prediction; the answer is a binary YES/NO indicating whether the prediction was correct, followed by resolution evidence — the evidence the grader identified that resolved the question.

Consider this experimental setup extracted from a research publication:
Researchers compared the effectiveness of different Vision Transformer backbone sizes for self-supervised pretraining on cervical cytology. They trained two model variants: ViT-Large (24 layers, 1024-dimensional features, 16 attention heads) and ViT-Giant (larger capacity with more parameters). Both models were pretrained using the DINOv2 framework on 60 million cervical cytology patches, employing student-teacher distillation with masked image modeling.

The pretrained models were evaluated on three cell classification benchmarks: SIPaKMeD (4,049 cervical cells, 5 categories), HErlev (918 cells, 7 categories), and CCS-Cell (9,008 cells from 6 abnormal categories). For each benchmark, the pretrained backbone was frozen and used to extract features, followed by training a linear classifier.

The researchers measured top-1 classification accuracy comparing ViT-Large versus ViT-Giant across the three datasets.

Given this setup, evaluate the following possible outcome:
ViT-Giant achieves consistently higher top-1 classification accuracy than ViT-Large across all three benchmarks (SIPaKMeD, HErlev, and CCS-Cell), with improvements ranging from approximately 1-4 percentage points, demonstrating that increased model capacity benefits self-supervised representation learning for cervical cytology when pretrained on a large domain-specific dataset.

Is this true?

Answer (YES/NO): NO